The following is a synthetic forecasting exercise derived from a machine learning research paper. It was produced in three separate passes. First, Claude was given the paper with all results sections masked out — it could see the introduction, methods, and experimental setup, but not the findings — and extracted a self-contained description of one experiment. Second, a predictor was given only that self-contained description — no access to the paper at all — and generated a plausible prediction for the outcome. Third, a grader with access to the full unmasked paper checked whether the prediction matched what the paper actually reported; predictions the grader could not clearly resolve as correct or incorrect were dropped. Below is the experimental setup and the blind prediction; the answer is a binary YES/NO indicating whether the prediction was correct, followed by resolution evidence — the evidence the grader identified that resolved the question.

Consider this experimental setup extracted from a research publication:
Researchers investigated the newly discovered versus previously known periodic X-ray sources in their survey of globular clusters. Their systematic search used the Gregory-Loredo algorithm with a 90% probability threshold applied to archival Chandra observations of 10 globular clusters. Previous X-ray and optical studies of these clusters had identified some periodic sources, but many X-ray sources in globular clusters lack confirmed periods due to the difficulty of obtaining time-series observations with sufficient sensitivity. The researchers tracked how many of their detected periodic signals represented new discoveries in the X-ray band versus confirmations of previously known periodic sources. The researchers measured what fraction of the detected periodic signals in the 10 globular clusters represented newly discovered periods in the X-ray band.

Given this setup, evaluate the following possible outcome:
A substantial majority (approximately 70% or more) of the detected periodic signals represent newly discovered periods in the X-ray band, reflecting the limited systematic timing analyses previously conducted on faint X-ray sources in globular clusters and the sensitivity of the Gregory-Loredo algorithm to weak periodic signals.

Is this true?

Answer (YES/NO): YES